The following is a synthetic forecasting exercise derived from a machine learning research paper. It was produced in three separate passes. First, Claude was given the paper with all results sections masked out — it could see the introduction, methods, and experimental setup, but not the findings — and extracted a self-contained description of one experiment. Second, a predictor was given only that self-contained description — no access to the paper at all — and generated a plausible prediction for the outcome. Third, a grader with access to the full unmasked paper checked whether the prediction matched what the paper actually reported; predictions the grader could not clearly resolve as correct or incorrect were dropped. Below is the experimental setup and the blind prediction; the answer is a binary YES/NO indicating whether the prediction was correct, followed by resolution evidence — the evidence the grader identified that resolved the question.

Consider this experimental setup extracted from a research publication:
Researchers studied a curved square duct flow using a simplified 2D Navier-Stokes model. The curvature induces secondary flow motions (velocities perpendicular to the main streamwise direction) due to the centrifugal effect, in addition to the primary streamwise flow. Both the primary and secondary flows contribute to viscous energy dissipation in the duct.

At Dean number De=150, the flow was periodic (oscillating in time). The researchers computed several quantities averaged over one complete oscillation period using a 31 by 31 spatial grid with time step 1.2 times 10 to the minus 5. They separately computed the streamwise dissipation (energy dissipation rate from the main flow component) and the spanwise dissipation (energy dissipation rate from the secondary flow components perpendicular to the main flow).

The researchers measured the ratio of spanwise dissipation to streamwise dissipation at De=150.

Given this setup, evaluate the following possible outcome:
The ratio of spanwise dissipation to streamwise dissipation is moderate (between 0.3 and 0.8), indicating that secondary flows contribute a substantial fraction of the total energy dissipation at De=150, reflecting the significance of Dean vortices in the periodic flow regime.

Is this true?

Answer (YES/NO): NO